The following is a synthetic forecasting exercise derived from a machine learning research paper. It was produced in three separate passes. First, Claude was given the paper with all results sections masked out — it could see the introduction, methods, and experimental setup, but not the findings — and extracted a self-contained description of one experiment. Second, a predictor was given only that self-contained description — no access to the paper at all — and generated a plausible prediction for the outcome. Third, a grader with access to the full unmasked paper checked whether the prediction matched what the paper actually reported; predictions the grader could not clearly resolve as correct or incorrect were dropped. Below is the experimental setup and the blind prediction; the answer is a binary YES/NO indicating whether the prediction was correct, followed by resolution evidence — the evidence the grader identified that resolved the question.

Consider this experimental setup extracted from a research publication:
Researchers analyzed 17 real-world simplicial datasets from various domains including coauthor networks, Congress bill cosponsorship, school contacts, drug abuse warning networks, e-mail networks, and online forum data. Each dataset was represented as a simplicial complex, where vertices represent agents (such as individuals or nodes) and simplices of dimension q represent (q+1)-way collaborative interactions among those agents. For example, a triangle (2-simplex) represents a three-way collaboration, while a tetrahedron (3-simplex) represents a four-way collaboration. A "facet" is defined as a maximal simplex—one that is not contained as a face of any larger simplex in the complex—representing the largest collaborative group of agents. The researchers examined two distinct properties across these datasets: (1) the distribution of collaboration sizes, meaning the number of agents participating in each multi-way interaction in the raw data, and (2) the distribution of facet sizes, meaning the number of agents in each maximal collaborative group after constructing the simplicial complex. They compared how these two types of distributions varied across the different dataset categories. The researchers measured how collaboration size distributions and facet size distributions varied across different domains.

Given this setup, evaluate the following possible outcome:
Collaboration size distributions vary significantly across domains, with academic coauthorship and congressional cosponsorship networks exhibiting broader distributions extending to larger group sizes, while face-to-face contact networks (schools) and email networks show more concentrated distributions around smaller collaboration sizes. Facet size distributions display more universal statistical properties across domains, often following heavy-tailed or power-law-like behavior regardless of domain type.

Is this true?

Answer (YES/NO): NO